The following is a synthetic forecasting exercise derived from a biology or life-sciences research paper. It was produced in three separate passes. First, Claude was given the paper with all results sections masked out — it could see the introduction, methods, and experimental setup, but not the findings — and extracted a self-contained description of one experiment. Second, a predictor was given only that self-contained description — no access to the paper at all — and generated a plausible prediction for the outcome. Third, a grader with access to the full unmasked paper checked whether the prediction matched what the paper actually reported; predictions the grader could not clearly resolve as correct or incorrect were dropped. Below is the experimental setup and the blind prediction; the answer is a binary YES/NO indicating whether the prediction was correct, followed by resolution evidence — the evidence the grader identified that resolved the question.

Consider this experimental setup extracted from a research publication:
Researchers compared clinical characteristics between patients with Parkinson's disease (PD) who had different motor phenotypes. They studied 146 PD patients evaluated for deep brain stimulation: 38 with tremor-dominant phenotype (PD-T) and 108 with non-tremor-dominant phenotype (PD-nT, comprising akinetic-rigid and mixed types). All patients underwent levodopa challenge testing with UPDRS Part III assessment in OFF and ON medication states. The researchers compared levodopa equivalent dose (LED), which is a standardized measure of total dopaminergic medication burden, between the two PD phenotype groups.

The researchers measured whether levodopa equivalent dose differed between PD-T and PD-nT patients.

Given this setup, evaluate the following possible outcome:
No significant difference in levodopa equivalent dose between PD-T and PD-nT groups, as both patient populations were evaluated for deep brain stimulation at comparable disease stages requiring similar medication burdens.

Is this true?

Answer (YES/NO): NO